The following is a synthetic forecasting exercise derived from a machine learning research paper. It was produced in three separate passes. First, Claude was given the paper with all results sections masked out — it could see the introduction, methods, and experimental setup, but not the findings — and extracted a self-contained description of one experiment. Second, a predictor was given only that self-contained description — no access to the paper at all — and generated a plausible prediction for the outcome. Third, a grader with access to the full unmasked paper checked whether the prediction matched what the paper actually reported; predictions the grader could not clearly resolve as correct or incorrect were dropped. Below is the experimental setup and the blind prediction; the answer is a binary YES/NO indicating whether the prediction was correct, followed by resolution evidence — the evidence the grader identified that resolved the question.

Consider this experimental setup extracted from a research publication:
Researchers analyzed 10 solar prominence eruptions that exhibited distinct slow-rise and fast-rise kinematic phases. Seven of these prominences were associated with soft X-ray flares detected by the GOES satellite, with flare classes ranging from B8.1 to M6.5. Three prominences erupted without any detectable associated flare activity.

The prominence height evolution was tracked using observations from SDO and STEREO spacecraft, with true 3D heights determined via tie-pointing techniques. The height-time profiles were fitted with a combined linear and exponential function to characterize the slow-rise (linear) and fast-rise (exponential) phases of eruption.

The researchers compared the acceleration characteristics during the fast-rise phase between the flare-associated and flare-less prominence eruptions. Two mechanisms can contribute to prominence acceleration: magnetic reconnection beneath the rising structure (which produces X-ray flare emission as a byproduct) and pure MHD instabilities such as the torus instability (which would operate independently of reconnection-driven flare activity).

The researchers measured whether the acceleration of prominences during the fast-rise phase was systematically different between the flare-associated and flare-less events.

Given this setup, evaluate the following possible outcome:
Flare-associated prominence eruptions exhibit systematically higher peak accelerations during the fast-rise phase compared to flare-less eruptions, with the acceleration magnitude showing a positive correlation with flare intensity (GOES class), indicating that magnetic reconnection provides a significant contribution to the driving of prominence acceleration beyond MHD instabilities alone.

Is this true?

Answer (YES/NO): NO